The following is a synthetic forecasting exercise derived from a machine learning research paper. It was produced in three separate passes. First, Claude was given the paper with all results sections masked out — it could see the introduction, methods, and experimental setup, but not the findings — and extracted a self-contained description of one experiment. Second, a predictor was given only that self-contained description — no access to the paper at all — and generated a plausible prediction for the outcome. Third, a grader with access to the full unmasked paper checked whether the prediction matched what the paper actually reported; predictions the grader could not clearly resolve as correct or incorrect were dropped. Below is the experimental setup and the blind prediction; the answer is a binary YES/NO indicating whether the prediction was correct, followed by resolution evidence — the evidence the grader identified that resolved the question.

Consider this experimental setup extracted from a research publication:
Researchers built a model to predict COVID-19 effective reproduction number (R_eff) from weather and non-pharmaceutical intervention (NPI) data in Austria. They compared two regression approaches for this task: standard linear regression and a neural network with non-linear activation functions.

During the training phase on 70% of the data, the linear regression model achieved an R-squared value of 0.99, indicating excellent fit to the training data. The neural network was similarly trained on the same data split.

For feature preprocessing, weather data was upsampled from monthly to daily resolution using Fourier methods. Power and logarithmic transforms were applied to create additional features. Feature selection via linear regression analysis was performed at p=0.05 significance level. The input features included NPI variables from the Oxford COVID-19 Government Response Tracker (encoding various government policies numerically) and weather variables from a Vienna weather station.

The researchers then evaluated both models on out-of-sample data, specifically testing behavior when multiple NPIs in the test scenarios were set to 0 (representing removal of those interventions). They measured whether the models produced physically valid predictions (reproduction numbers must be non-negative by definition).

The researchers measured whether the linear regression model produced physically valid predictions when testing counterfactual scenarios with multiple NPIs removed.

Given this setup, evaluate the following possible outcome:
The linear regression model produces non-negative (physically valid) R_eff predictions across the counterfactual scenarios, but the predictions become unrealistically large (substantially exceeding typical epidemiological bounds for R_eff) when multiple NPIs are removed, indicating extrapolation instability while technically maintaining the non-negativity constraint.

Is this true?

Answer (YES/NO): NO